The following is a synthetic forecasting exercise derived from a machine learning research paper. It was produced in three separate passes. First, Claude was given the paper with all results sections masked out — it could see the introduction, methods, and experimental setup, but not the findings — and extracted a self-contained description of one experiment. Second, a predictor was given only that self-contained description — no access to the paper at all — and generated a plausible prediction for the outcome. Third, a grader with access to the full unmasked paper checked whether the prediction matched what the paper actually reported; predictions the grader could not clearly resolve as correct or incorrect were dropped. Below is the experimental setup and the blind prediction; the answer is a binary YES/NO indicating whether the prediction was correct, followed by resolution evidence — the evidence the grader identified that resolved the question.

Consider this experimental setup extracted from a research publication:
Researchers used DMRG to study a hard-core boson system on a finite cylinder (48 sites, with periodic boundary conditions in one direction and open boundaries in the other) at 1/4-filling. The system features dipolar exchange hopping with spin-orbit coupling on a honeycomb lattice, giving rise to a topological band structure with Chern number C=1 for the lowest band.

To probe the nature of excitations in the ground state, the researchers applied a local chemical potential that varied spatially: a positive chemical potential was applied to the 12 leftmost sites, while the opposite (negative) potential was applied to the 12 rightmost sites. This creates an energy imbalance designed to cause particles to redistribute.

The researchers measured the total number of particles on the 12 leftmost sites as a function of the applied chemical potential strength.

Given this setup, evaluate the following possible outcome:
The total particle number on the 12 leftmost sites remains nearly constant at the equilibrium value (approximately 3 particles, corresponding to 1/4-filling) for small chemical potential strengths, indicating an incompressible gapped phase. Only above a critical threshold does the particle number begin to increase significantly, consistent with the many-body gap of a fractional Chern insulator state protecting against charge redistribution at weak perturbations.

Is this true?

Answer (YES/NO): NO